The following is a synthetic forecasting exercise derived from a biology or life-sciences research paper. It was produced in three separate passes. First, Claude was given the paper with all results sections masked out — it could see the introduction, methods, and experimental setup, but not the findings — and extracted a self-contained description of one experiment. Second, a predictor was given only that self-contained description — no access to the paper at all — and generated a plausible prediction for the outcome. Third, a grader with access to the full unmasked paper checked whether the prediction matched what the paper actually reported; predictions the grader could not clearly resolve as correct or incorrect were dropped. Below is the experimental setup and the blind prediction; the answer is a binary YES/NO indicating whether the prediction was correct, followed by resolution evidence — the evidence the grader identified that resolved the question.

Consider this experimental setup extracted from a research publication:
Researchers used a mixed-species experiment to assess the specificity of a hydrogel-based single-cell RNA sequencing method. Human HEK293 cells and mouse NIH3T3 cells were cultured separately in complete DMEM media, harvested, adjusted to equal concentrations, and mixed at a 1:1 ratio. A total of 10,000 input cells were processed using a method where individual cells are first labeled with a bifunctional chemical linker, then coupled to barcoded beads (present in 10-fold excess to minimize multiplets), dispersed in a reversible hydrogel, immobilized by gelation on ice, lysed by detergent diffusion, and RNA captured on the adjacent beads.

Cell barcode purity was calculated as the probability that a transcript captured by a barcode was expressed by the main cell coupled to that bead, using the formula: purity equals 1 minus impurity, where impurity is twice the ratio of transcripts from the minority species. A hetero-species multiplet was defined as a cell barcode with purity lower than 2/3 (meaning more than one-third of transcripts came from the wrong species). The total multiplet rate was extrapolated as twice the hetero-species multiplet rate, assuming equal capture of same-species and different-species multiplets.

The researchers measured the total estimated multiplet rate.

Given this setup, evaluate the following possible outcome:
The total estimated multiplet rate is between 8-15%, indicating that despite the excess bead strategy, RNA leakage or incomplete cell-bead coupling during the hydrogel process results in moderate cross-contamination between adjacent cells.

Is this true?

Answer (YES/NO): NO